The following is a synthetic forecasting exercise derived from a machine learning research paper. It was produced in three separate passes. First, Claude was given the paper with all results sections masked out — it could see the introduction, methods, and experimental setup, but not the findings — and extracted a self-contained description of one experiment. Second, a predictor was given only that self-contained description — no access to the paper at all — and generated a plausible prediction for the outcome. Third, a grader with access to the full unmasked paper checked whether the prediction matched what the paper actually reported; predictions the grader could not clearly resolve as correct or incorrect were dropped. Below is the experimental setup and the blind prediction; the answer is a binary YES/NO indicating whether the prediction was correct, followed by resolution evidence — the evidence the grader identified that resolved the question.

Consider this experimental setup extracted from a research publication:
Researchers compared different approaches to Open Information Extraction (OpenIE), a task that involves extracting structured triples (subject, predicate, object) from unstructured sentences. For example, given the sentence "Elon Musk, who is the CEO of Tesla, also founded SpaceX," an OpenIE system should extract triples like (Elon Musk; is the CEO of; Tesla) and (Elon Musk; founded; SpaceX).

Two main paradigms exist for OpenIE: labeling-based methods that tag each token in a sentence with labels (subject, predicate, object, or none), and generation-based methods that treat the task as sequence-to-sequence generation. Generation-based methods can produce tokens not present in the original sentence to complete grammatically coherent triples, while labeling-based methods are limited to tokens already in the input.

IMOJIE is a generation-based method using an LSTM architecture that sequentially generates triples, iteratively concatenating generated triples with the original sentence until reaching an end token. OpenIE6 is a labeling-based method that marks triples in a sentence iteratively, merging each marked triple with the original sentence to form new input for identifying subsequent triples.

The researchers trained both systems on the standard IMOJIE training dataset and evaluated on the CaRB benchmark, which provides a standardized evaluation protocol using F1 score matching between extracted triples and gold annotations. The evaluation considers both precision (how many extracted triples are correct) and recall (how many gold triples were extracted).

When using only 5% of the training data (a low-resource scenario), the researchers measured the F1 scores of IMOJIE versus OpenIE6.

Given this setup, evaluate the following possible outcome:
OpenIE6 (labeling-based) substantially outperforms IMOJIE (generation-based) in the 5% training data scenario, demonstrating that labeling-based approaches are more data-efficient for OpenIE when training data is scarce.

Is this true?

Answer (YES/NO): YES